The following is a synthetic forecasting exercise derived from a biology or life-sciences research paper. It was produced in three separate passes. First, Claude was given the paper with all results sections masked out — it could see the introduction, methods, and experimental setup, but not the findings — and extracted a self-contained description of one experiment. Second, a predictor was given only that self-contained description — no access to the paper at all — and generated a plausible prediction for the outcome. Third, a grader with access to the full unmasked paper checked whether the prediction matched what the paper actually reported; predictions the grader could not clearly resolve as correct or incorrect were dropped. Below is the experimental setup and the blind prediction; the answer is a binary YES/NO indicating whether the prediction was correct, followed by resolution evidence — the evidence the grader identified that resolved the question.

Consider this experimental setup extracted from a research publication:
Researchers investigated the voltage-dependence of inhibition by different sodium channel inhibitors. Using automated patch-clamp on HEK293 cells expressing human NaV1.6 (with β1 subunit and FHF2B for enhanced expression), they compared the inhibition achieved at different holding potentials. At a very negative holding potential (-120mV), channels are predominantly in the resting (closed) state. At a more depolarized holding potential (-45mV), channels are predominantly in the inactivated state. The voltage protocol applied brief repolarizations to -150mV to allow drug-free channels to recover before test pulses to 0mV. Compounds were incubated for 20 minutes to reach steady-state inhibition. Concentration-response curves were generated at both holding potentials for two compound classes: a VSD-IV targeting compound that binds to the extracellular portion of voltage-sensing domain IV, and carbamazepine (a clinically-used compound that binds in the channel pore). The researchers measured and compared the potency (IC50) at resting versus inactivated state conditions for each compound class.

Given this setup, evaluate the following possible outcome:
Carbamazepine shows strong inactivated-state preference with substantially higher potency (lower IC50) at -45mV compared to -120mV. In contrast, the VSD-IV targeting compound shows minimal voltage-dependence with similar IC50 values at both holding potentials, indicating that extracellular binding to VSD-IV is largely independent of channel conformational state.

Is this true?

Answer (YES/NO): NO